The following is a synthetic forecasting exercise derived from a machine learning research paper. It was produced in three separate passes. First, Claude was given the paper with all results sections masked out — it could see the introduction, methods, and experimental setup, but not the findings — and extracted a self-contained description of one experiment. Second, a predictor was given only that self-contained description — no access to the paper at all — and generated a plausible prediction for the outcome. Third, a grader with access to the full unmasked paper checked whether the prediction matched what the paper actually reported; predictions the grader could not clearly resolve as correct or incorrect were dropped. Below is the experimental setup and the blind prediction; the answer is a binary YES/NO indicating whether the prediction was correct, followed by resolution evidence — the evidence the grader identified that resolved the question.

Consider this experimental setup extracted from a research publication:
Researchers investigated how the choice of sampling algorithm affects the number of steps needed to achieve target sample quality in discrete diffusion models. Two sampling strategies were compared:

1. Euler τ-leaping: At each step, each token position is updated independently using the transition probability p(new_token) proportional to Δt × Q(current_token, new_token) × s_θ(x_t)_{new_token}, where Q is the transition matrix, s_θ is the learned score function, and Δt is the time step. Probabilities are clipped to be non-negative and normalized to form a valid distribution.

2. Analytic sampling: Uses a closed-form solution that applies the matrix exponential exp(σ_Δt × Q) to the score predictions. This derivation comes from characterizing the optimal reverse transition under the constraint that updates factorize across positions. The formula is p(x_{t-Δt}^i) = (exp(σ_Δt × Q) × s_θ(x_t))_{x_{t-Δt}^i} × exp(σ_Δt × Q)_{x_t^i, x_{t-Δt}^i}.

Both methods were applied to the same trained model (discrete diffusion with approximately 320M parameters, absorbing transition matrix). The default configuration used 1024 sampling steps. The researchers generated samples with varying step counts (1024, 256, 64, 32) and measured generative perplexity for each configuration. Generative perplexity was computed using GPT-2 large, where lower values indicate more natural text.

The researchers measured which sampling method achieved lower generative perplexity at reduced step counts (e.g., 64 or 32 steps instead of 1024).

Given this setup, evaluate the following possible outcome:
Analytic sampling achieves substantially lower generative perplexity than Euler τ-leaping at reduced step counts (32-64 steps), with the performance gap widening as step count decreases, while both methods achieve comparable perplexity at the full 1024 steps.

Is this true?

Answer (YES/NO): NO